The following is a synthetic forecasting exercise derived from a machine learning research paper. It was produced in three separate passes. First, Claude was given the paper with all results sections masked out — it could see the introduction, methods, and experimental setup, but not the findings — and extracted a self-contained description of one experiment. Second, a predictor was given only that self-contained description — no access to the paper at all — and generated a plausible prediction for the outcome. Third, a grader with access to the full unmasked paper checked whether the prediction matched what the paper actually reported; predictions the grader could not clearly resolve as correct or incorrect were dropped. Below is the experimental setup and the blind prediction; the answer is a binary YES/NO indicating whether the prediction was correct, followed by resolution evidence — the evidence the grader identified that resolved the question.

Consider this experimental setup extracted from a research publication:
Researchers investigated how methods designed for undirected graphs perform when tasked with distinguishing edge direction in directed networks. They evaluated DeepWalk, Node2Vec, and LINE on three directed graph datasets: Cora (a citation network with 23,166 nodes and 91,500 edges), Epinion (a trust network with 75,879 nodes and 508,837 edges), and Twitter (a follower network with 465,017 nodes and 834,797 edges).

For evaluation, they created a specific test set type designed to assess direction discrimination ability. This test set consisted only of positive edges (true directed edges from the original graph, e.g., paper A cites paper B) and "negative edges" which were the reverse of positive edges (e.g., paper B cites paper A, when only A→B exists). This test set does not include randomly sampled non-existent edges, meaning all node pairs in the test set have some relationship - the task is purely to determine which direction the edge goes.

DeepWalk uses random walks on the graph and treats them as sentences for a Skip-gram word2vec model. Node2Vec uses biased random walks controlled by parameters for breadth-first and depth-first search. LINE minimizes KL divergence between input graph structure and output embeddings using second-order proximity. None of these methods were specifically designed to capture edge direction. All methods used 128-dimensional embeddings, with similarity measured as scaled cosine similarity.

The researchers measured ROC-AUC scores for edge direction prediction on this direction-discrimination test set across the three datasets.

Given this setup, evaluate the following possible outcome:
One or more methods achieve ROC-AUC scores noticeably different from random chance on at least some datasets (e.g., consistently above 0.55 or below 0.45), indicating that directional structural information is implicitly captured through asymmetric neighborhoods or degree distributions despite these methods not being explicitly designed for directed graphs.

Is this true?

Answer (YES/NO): YES